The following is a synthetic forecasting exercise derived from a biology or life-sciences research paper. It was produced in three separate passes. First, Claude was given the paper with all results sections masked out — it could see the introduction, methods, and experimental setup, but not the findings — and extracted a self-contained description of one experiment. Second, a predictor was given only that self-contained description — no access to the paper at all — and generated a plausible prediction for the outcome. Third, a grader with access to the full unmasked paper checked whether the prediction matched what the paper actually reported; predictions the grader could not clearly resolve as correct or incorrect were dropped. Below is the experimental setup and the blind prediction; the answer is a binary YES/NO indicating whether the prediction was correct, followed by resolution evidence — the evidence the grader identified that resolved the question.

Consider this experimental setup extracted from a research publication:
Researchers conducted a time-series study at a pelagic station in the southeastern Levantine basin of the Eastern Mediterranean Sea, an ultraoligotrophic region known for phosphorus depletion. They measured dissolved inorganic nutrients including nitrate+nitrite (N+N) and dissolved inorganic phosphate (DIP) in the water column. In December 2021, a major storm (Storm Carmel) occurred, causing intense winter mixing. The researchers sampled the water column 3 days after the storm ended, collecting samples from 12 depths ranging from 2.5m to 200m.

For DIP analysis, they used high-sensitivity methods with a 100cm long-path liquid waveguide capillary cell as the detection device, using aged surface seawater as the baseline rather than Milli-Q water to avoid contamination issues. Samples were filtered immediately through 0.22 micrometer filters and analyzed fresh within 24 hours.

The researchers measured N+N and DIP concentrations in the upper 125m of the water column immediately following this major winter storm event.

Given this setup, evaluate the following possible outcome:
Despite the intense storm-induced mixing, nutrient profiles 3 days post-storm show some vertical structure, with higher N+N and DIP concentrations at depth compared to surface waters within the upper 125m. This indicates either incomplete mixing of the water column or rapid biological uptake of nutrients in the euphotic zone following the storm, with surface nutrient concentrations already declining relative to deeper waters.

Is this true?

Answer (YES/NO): NO